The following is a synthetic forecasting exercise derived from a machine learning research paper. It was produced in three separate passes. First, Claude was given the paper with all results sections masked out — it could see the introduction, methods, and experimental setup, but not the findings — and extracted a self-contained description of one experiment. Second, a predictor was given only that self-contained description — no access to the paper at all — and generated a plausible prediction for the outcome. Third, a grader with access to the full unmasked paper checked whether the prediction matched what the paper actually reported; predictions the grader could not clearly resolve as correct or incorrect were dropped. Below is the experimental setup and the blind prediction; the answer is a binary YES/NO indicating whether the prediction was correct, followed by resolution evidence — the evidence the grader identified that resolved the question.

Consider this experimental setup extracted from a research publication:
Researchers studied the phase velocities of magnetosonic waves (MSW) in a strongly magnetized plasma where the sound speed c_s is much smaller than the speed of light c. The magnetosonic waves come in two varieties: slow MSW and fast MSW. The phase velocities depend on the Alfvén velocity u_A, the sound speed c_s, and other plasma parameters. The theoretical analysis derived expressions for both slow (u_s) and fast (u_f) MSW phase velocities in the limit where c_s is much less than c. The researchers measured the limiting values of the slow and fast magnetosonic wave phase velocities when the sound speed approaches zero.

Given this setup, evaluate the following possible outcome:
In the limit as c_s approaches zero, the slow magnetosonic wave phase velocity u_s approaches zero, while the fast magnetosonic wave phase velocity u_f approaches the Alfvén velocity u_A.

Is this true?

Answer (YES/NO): YES